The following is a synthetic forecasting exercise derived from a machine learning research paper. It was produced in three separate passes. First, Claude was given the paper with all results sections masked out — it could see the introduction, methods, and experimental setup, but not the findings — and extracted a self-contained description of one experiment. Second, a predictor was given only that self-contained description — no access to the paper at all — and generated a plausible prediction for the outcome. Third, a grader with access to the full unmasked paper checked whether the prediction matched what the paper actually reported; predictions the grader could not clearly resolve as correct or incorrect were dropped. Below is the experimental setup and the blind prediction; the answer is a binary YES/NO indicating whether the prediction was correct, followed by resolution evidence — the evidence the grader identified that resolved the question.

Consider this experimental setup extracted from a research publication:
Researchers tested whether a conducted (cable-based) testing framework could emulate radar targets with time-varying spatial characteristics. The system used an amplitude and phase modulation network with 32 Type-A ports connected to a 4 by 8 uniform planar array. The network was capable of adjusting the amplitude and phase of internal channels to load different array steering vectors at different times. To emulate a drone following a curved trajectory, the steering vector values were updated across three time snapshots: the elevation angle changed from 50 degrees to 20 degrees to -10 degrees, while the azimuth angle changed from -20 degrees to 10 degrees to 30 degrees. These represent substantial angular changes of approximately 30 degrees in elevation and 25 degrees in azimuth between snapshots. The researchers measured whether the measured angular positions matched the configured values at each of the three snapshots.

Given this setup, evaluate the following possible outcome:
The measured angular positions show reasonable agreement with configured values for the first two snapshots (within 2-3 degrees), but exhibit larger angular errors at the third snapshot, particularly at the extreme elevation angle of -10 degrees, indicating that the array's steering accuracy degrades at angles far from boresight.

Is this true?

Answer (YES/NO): NO